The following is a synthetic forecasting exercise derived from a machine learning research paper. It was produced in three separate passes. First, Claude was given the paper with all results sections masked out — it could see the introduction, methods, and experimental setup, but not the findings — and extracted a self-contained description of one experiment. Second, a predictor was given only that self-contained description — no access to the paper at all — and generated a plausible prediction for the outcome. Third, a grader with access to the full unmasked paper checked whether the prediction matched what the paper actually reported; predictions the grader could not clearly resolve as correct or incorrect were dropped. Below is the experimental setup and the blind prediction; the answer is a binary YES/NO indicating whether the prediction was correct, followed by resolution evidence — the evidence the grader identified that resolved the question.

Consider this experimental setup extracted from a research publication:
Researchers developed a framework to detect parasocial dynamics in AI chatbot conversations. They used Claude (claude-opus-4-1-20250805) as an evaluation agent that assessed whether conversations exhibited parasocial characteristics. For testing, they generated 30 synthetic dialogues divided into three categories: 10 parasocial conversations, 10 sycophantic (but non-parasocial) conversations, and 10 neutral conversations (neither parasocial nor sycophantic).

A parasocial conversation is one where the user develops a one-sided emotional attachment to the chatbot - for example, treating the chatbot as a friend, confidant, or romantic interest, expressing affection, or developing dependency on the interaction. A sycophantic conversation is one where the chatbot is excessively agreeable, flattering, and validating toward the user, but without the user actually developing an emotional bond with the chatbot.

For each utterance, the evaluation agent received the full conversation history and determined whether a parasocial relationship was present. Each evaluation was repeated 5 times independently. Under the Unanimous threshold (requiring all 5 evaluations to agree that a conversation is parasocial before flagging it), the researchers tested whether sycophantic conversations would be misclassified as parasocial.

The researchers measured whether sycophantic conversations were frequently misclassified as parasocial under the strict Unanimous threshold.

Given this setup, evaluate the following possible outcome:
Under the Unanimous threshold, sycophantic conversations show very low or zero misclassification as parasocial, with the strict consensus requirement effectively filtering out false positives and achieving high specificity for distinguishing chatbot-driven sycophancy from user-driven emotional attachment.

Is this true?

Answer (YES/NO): YES